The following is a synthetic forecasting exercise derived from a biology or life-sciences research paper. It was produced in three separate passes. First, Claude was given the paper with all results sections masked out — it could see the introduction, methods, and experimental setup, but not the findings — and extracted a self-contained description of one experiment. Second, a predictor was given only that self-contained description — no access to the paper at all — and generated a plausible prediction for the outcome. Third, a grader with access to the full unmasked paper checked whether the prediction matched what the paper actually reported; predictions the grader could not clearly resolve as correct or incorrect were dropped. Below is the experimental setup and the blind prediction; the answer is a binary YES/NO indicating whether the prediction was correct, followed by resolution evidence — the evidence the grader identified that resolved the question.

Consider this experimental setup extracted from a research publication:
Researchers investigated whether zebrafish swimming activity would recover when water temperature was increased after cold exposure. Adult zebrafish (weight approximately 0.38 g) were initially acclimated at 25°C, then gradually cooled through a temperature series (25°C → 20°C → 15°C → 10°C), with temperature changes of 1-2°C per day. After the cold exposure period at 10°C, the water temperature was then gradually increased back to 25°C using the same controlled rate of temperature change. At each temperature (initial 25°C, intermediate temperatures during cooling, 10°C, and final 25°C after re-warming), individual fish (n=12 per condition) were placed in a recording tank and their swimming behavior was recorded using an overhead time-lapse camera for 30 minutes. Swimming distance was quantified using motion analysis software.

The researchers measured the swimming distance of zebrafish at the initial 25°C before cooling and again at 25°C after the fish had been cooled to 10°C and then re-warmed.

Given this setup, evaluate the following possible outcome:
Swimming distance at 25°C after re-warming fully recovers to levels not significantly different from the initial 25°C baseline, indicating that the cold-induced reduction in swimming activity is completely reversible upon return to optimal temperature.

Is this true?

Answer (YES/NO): YES